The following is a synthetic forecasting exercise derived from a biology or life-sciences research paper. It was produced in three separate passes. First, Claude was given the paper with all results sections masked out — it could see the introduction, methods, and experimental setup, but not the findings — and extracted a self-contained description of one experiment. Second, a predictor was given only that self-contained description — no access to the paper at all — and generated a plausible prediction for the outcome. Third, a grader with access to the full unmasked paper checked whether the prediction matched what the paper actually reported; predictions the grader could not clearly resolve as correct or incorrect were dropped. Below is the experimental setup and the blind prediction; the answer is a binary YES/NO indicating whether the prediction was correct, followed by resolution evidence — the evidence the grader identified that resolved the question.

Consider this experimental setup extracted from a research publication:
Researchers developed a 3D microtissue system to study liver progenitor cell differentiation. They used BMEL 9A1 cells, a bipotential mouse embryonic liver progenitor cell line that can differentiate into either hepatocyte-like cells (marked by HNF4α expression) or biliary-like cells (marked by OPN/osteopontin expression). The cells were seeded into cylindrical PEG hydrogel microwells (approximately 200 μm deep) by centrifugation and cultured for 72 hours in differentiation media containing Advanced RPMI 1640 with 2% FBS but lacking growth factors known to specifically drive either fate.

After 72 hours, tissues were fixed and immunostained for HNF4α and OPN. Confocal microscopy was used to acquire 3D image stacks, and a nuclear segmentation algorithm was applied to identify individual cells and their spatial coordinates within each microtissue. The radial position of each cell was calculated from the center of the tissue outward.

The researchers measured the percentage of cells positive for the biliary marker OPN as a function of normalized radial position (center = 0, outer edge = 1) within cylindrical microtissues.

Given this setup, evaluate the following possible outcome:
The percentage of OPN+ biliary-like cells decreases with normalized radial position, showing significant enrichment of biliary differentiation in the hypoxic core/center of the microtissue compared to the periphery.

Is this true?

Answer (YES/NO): NO